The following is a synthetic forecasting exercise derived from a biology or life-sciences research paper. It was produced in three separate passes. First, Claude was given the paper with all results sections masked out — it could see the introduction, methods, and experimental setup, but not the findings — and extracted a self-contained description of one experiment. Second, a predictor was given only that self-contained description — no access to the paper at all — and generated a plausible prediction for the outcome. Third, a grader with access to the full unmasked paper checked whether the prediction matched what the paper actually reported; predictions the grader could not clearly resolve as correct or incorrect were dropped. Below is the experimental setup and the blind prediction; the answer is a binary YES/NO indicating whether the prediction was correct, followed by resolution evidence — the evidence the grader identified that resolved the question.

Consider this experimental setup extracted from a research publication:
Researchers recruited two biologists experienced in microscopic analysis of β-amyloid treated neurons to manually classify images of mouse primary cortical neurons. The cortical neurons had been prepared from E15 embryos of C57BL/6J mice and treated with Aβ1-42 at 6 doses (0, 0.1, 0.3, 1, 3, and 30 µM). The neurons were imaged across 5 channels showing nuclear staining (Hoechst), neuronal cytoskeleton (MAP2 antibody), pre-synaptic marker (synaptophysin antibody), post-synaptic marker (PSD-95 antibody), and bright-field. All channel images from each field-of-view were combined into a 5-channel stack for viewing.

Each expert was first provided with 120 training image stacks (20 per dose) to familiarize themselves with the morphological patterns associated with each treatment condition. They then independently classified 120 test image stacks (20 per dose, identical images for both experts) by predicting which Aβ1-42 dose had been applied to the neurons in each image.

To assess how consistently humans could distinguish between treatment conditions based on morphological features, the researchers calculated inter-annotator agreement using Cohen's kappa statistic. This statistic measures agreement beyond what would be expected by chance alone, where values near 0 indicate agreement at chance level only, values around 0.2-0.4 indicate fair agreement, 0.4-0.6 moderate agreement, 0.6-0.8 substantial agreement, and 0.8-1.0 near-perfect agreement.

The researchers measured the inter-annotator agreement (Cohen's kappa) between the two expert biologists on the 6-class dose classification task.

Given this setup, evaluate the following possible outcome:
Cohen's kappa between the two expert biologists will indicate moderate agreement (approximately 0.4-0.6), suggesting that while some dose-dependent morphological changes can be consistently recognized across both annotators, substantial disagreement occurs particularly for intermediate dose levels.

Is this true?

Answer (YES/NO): NO